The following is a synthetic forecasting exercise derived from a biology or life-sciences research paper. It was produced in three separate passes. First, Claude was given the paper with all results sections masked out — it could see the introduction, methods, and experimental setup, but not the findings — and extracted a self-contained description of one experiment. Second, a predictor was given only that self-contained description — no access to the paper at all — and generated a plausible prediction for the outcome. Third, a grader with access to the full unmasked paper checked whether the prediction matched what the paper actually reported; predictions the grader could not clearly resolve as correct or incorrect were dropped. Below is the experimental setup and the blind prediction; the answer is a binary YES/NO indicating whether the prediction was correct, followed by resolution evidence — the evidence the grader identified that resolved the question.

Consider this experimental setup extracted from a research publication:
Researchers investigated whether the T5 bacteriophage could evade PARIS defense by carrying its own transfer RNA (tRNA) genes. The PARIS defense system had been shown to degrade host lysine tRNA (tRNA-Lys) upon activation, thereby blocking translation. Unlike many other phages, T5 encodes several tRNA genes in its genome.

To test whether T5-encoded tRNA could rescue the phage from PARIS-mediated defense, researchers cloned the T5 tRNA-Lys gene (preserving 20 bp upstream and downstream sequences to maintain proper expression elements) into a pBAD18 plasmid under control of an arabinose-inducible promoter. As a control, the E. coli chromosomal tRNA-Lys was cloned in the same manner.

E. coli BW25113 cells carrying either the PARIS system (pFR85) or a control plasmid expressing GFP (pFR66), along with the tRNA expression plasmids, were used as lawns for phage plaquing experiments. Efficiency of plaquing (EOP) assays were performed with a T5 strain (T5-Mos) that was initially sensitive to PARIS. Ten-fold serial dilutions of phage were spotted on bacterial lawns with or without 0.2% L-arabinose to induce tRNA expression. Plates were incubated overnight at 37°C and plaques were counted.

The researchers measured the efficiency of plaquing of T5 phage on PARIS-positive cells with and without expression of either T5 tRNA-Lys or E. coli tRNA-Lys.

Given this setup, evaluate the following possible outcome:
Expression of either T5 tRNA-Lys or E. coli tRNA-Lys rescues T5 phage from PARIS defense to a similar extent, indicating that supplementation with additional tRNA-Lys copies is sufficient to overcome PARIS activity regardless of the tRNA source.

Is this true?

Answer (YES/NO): NO